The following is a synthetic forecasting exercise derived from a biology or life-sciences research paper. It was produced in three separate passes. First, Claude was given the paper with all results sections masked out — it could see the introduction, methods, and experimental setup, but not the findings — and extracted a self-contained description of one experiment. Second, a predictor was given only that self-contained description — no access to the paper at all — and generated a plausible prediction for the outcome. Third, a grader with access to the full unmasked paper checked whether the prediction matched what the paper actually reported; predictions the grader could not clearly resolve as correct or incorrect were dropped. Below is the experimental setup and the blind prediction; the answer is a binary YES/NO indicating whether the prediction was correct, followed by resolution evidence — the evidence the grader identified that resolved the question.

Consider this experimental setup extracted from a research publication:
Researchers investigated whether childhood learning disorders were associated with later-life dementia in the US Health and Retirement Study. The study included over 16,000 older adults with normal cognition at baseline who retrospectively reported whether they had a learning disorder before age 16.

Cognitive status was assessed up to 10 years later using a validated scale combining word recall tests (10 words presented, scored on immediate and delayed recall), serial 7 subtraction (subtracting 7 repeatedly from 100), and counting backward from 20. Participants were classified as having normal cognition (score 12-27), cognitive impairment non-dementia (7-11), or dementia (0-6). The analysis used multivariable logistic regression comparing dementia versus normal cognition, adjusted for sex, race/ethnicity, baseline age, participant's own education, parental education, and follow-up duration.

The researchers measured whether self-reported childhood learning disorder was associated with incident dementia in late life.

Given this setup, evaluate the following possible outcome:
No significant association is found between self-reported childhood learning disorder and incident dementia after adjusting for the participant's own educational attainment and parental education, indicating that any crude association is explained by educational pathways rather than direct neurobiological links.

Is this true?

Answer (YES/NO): NO